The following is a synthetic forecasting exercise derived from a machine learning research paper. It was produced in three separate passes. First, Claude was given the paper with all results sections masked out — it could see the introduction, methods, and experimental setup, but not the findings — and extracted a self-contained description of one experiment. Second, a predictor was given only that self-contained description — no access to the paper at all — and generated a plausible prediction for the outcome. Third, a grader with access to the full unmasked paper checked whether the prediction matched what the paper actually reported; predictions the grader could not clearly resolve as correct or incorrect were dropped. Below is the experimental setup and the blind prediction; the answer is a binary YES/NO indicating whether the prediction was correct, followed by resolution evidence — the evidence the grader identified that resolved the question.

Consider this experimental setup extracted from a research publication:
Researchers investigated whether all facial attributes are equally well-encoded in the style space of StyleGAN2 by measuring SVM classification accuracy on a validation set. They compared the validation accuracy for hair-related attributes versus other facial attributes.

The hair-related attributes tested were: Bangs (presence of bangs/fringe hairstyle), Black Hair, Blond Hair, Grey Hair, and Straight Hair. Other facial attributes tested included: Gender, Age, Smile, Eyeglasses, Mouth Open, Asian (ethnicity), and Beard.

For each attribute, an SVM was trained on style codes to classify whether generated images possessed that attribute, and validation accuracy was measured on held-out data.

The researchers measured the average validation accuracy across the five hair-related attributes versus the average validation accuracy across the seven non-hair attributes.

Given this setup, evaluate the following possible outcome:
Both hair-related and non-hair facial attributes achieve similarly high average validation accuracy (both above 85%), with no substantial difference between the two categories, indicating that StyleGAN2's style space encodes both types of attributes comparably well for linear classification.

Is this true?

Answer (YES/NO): NO